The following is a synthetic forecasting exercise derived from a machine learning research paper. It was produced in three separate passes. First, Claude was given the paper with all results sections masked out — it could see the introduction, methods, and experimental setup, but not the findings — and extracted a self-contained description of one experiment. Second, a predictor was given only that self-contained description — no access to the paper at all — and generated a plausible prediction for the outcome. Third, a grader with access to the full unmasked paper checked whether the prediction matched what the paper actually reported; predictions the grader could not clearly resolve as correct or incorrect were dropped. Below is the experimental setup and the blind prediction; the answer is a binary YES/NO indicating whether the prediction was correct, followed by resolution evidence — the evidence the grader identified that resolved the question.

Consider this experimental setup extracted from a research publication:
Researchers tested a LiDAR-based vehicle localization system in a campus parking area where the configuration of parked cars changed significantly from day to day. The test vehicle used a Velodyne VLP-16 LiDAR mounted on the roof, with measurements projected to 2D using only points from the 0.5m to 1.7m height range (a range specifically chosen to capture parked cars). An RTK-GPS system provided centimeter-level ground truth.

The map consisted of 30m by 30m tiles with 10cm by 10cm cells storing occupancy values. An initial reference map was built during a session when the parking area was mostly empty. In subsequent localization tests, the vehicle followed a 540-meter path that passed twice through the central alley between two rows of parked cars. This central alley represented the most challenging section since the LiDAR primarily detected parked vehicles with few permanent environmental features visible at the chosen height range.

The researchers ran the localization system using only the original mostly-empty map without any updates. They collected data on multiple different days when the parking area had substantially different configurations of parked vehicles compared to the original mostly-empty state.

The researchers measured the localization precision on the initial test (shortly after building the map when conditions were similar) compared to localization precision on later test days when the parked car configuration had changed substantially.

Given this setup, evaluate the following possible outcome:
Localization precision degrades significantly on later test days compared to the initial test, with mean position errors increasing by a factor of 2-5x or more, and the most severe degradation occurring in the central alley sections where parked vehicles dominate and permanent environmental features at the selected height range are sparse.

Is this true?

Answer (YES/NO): NO